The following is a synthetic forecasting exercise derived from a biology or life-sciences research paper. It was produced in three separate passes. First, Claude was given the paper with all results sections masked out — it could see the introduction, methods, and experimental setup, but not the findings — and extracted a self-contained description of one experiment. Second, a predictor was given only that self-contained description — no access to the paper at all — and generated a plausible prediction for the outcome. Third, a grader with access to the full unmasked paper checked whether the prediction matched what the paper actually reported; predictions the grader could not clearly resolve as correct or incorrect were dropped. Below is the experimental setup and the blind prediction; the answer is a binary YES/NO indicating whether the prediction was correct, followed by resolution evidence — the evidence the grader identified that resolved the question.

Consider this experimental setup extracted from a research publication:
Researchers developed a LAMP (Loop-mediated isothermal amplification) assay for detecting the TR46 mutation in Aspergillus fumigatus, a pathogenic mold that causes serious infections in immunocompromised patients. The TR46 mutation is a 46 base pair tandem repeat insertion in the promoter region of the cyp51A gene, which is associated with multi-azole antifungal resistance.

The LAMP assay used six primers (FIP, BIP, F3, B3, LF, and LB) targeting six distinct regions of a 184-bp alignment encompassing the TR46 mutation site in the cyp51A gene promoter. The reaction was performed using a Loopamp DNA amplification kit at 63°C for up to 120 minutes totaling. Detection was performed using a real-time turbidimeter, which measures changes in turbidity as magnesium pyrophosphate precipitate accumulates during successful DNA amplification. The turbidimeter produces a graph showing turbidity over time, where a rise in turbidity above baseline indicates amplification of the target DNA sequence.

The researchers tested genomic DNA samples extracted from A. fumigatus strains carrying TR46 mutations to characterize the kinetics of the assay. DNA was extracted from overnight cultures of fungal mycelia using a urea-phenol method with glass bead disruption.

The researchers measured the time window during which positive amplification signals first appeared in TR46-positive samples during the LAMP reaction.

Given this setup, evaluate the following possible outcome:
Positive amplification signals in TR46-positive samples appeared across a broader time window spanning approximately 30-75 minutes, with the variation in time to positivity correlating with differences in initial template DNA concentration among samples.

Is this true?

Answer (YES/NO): NO